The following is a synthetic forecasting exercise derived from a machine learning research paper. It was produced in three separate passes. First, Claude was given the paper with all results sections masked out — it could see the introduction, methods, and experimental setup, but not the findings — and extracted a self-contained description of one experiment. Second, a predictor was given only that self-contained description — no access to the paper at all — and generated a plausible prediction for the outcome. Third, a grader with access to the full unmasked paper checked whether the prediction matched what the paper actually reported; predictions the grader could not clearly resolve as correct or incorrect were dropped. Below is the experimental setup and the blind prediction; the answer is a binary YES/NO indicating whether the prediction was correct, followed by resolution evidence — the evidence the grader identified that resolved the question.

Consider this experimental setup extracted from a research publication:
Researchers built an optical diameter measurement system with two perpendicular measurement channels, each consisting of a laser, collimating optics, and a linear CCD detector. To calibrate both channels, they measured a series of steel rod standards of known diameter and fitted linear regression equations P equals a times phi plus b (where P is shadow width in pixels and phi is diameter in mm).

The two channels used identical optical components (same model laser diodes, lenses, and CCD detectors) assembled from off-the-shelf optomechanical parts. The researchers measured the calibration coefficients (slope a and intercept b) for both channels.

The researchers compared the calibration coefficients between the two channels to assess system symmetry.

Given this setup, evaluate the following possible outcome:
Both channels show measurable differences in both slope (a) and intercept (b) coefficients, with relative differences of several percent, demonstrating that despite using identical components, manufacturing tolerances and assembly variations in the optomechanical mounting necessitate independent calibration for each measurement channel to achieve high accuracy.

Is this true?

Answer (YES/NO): NO